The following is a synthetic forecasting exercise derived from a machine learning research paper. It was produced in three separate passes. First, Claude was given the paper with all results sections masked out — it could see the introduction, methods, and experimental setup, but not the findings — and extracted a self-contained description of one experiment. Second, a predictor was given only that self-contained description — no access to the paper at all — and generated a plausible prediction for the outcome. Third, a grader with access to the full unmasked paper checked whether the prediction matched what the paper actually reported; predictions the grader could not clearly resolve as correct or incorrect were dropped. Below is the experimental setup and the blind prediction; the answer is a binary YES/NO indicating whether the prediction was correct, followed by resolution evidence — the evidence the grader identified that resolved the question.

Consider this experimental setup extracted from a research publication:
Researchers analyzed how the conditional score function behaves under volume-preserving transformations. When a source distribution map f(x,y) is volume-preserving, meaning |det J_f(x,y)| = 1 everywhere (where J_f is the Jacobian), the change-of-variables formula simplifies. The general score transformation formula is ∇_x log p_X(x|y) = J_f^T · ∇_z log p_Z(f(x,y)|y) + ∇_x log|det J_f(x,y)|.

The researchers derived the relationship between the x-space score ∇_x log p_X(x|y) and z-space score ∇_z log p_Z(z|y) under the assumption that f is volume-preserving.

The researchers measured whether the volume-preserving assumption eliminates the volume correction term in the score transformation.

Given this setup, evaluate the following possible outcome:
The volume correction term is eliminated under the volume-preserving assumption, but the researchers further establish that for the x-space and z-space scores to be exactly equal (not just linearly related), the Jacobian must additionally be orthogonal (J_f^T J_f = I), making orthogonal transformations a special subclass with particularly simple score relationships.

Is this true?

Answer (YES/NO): NO